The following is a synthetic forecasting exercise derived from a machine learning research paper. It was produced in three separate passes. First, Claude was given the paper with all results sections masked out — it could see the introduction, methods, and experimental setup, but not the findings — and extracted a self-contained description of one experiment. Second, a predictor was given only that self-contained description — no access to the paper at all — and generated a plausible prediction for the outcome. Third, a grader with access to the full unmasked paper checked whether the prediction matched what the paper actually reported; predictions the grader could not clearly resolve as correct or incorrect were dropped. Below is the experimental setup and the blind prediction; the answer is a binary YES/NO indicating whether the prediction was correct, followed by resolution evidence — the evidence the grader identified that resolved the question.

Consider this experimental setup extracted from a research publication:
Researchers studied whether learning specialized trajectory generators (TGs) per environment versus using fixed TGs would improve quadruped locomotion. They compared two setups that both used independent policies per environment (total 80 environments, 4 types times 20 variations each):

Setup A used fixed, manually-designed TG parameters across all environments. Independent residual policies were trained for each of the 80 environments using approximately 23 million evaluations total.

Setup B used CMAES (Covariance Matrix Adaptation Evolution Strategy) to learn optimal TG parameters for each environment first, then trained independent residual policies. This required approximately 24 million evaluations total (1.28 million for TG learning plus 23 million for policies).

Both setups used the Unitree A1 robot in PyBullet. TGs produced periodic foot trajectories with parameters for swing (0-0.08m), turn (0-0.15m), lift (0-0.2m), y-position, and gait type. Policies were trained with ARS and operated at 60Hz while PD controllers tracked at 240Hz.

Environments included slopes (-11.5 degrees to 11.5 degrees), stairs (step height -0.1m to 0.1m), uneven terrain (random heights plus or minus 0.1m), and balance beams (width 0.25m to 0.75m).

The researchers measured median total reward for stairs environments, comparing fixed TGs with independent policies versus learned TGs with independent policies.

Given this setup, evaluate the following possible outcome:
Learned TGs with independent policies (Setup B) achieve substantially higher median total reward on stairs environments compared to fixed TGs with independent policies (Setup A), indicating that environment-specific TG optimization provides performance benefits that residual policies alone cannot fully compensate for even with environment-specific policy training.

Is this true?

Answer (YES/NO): YES